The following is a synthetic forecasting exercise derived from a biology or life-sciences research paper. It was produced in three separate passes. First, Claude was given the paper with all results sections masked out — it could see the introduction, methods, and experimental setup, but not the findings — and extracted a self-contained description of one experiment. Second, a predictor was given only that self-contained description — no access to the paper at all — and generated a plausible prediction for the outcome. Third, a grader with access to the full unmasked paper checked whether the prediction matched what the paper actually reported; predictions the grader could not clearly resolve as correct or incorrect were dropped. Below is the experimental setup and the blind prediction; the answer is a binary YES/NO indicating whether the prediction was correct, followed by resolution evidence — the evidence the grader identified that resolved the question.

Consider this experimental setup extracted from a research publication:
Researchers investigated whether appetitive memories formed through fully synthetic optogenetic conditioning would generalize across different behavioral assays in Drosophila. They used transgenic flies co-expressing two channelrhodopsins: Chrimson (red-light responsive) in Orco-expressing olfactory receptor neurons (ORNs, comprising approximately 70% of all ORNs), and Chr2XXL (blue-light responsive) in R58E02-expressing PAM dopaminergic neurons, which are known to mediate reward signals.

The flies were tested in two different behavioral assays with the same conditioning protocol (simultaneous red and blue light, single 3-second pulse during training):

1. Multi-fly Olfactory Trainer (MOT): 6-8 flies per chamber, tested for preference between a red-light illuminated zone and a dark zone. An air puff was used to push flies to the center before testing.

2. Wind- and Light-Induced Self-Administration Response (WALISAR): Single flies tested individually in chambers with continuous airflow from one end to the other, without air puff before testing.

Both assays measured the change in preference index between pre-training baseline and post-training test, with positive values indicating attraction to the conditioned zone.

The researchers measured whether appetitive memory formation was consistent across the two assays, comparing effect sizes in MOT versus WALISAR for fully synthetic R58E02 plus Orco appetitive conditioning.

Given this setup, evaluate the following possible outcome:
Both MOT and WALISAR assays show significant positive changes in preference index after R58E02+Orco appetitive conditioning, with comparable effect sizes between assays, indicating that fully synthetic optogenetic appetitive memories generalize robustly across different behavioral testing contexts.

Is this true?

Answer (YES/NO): YES